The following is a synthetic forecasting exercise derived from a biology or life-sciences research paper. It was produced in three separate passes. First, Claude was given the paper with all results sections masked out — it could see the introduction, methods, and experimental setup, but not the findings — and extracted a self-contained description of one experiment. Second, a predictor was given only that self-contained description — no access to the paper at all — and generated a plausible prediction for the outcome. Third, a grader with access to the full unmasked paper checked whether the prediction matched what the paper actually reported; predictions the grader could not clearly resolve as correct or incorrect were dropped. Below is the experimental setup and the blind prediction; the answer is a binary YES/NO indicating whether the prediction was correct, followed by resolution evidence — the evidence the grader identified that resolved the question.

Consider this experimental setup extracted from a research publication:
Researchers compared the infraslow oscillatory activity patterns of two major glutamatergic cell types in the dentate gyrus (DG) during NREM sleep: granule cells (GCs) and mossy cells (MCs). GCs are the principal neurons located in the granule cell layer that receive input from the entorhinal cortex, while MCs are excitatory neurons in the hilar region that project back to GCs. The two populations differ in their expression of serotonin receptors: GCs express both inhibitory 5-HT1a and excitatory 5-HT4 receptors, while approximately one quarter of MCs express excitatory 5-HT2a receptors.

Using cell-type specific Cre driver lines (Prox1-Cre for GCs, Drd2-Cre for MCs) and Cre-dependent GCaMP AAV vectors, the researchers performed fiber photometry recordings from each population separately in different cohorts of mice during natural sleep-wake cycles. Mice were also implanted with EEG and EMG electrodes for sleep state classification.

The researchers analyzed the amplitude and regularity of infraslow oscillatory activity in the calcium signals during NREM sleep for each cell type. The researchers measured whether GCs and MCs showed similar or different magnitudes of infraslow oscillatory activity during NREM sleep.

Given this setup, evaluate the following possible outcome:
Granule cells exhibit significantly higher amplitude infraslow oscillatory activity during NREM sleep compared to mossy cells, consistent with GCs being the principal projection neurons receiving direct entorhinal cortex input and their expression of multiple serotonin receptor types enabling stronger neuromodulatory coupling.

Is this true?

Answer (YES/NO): NO